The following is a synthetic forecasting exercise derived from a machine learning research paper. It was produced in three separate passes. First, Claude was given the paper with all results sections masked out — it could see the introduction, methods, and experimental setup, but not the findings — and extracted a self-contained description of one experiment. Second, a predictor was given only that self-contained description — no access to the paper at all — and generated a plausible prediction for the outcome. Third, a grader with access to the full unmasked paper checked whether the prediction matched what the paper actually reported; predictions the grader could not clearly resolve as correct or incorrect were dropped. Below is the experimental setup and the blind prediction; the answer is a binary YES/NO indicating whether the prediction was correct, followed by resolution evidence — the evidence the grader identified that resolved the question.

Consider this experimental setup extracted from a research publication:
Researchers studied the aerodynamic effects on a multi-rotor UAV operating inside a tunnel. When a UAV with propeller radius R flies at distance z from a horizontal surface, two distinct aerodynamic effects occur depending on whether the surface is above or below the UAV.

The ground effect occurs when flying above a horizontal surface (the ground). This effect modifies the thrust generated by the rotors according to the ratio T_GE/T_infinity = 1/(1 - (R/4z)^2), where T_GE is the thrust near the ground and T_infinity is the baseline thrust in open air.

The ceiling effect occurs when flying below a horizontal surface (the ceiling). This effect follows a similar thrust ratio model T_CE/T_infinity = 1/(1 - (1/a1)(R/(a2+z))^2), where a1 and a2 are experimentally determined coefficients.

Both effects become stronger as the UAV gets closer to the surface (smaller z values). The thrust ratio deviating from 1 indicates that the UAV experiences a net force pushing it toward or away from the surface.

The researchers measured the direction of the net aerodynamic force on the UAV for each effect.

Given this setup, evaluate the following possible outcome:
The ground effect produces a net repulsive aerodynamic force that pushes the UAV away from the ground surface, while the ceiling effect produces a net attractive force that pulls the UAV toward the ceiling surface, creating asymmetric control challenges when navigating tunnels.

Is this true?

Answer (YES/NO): YES